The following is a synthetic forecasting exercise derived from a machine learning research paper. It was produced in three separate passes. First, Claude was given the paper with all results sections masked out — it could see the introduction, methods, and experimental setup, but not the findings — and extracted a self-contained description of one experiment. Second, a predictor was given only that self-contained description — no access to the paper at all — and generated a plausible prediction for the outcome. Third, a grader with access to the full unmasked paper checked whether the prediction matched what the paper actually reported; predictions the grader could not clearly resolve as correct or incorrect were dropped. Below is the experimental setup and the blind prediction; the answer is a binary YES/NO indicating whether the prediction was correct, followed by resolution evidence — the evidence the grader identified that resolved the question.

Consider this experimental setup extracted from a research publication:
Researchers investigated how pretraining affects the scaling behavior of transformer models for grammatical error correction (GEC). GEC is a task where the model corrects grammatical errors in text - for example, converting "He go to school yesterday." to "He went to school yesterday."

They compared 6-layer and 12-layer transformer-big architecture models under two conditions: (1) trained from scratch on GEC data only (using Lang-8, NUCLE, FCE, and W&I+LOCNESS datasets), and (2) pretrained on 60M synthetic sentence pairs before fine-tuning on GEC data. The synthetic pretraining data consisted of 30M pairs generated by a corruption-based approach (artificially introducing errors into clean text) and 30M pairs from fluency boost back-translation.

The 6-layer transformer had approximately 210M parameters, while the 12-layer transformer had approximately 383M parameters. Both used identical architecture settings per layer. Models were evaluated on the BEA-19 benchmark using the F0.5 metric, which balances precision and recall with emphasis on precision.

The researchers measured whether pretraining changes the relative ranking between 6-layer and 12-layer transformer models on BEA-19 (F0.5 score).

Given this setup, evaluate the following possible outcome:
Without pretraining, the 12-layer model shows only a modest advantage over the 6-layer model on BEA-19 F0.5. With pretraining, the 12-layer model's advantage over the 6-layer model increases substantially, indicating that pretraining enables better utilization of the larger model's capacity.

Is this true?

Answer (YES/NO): NO